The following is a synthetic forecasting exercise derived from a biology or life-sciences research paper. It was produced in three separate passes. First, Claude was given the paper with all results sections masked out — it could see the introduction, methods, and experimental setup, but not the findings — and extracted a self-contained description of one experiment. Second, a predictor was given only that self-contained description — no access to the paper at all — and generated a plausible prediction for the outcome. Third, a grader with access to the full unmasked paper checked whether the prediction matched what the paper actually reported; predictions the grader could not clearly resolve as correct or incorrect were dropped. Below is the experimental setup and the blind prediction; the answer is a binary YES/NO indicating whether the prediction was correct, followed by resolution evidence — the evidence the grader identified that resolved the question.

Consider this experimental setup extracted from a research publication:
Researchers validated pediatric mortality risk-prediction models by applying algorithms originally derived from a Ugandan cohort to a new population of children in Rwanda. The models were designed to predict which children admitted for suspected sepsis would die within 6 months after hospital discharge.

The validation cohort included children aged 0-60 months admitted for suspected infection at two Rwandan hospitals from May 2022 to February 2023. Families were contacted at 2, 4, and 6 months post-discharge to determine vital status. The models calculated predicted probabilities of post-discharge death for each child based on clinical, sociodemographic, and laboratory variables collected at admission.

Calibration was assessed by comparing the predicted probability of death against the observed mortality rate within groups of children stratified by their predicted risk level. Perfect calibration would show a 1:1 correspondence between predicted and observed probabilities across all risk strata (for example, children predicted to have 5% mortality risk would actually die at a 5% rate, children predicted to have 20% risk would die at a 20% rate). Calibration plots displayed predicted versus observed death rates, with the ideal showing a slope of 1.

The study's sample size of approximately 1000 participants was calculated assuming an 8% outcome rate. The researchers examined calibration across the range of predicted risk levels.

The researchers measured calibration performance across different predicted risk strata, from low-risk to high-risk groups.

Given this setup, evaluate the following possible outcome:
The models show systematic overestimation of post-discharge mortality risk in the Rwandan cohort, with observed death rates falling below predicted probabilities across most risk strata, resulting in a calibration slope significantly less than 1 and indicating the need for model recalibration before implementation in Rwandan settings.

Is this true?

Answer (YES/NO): NO